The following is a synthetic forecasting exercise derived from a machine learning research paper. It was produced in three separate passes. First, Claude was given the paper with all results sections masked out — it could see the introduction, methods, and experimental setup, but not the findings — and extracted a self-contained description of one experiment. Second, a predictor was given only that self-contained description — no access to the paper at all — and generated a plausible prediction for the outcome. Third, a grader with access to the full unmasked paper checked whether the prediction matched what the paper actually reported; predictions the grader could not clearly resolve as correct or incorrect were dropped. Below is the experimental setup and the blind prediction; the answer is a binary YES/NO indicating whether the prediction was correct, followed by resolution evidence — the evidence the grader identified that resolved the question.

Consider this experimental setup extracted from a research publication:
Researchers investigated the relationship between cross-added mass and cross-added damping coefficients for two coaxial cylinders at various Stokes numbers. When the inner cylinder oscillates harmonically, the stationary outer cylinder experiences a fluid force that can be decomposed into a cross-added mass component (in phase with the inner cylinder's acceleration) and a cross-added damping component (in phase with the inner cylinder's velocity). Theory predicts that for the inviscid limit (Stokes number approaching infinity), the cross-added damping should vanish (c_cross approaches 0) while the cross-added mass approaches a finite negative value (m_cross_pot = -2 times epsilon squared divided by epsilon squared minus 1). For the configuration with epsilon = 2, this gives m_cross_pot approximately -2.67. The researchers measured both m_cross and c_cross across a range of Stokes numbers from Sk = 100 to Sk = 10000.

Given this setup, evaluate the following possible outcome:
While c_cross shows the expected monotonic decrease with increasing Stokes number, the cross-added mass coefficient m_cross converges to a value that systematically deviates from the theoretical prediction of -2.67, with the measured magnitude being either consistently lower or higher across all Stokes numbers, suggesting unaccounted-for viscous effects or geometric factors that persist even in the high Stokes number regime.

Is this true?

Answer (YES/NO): NO